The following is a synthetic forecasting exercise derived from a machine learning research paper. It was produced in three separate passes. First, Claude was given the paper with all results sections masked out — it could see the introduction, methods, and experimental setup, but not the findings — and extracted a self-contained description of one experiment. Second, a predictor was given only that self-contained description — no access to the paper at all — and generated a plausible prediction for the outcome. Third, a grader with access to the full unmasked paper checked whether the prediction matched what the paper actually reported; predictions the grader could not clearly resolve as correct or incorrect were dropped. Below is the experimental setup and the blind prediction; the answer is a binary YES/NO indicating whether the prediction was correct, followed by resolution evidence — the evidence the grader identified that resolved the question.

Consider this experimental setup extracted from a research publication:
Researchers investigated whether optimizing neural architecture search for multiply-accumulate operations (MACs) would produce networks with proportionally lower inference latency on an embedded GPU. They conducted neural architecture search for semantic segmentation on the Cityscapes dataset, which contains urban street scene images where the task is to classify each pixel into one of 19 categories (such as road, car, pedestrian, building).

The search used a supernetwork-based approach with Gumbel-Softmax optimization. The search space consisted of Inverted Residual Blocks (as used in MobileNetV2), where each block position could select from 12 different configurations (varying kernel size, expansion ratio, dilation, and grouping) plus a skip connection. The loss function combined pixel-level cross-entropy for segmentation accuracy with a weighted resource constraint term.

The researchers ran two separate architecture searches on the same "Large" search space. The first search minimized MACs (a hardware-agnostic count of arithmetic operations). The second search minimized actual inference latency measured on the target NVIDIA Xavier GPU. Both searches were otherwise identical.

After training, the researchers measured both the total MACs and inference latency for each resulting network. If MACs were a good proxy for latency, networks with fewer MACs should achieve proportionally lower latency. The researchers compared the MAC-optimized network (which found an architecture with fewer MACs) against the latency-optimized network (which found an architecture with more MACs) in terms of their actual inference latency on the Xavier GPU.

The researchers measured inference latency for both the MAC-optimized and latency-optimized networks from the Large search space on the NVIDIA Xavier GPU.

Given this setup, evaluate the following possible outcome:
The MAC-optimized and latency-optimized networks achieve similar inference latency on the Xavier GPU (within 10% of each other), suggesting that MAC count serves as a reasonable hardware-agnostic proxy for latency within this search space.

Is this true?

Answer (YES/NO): NO